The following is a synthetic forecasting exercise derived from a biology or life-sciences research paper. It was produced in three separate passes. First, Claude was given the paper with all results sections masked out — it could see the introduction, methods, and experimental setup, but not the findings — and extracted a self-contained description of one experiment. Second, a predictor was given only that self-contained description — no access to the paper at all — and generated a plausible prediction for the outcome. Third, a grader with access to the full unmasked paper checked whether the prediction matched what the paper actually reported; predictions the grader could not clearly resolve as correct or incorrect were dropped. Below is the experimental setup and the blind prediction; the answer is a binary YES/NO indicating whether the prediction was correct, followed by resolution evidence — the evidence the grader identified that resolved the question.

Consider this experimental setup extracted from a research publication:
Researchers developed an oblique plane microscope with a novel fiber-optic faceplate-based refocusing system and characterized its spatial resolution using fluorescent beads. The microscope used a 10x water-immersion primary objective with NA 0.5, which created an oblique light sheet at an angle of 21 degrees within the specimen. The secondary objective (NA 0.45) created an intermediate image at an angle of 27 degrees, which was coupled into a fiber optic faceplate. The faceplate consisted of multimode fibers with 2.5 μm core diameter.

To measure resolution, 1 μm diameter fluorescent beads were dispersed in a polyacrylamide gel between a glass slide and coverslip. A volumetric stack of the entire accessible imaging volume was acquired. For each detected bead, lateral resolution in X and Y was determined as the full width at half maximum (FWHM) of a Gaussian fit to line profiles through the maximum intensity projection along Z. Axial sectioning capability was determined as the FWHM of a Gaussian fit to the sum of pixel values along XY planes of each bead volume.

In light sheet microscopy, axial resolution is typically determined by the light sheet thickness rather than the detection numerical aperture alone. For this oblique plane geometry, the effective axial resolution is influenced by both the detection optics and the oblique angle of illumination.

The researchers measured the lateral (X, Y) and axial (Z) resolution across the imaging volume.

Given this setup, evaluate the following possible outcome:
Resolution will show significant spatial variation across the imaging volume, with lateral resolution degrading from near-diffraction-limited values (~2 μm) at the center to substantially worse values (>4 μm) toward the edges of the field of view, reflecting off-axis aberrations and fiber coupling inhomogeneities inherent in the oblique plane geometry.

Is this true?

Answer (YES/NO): NO